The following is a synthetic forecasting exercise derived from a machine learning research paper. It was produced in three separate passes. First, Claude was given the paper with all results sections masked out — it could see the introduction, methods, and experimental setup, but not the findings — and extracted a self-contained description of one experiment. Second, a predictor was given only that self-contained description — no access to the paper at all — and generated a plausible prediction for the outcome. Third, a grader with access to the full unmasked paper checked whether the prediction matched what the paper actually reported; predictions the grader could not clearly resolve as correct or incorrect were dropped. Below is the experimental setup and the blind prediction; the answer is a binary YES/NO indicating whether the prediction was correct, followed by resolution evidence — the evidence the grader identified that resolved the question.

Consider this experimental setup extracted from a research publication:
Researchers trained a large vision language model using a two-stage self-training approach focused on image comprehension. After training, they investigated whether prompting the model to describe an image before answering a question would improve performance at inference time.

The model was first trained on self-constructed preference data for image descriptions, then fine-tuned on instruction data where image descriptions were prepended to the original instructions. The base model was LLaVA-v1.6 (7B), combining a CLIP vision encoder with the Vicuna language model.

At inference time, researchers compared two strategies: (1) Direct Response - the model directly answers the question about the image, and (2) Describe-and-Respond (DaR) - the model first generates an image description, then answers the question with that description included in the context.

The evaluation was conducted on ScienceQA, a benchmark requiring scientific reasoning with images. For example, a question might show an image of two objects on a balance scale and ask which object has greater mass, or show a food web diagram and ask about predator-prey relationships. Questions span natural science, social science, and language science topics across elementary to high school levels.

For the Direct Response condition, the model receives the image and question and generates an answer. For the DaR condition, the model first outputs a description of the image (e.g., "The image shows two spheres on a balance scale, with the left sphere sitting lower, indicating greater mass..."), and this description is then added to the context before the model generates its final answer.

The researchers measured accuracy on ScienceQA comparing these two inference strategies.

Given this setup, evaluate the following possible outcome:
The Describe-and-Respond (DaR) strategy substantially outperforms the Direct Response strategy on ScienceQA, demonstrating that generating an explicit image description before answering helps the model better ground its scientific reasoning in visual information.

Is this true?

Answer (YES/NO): NO